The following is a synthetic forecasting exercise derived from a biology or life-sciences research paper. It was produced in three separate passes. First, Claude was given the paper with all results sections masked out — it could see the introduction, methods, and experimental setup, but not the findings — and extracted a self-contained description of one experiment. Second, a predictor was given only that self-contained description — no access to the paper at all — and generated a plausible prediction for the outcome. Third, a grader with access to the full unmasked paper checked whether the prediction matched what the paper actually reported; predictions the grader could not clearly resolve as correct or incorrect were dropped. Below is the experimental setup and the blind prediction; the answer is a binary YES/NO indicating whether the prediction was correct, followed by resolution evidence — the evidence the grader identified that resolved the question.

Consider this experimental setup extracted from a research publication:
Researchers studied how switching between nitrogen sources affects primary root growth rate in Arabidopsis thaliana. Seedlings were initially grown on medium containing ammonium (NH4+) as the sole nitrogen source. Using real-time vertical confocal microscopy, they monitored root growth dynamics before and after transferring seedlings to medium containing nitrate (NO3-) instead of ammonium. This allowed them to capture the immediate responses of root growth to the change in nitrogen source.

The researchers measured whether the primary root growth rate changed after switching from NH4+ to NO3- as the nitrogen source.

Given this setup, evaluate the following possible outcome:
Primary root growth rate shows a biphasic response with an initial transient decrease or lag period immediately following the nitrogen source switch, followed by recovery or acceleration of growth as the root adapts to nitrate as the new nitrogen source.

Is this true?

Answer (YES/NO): NO